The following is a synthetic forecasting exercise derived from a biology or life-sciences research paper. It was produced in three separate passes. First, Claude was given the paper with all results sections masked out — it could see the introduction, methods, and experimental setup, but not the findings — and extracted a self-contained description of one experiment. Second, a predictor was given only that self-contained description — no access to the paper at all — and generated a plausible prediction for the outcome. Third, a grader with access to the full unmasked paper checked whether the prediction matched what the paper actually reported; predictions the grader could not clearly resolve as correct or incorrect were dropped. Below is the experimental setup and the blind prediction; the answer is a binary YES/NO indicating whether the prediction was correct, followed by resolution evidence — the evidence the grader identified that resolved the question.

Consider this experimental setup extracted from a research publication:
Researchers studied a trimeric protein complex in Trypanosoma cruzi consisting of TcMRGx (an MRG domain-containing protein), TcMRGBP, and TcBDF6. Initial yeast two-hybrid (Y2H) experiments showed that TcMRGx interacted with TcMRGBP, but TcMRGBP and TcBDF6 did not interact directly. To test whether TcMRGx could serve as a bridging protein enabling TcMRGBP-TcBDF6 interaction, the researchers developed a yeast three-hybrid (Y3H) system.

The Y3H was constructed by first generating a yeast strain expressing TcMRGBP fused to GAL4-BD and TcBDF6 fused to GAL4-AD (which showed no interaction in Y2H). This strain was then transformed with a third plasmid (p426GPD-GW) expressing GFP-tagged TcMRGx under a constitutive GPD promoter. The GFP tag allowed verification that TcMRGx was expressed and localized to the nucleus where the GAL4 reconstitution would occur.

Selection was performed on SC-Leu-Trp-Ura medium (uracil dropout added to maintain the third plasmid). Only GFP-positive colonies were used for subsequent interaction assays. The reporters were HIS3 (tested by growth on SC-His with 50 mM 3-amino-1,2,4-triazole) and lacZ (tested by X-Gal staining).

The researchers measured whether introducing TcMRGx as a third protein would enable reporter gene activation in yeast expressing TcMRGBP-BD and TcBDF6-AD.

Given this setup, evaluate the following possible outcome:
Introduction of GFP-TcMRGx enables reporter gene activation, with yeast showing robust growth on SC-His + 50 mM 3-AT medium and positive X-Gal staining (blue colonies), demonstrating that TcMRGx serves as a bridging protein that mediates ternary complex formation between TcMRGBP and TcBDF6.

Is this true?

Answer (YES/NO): YES